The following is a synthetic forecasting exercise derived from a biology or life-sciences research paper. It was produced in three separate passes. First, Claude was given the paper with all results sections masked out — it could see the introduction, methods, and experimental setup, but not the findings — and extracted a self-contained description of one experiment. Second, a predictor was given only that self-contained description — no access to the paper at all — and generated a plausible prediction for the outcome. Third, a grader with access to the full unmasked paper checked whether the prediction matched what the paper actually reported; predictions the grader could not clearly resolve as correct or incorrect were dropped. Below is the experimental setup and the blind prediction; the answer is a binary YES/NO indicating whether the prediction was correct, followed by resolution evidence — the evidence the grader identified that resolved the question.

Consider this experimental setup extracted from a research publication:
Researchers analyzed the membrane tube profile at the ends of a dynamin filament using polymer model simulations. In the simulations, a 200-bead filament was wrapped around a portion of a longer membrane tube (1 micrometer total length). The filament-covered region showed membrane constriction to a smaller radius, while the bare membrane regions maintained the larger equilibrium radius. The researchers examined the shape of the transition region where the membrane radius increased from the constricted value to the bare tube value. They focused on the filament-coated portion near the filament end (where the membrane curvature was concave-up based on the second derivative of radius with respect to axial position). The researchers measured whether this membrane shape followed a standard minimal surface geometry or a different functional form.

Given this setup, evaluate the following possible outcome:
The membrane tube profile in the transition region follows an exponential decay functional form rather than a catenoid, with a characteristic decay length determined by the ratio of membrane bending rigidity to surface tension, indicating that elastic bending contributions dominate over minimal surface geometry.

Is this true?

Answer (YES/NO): NO